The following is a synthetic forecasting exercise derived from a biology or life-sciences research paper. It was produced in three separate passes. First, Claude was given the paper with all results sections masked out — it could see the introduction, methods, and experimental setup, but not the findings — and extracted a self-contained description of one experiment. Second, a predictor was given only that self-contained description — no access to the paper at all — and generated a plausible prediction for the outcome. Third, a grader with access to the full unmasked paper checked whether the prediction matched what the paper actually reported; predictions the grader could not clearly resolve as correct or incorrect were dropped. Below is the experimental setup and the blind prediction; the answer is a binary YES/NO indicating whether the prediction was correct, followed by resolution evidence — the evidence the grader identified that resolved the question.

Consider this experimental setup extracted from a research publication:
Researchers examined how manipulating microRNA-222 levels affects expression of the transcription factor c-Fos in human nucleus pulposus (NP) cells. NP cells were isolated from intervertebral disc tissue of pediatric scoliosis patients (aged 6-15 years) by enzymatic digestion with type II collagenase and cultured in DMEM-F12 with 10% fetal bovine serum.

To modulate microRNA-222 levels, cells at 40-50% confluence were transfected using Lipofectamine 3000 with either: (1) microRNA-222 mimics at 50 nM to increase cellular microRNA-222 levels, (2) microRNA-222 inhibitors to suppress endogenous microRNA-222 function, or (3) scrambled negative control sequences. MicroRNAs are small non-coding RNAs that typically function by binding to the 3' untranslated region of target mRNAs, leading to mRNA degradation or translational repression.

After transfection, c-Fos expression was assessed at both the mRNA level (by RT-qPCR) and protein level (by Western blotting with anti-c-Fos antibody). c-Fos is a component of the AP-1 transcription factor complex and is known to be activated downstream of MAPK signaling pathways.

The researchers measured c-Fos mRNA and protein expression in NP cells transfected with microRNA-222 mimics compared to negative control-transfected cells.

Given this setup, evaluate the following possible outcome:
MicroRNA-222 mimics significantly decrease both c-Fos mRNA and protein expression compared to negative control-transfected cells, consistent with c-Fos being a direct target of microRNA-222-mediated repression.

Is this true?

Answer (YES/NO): YES